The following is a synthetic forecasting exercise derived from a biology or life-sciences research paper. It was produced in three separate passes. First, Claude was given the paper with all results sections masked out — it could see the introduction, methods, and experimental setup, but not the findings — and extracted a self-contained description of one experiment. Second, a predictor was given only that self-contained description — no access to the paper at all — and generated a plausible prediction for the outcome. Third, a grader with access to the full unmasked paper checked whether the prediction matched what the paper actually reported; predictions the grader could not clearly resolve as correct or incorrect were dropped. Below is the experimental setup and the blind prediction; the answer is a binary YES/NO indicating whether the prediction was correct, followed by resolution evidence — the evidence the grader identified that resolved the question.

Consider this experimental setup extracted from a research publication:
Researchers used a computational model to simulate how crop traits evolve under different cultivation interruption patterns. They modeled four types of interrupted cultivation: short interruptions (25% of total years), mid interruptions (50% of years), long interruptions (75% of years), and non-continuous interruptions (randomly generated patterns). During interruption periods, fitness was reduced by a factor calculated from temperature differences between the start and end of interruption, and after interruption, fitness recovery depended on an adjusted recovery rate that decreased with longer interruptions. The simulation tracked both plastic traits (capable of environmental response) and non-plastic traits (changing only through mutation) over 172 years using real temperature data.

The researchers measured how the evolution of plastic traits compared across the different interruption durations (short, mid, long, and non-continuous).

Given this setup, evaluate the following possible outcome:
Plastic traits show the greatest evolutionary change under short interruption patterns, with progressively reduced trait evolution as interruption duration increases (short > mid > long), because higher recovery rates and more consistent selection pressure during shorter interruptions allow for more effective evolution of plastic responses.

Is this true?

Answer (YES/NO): NO